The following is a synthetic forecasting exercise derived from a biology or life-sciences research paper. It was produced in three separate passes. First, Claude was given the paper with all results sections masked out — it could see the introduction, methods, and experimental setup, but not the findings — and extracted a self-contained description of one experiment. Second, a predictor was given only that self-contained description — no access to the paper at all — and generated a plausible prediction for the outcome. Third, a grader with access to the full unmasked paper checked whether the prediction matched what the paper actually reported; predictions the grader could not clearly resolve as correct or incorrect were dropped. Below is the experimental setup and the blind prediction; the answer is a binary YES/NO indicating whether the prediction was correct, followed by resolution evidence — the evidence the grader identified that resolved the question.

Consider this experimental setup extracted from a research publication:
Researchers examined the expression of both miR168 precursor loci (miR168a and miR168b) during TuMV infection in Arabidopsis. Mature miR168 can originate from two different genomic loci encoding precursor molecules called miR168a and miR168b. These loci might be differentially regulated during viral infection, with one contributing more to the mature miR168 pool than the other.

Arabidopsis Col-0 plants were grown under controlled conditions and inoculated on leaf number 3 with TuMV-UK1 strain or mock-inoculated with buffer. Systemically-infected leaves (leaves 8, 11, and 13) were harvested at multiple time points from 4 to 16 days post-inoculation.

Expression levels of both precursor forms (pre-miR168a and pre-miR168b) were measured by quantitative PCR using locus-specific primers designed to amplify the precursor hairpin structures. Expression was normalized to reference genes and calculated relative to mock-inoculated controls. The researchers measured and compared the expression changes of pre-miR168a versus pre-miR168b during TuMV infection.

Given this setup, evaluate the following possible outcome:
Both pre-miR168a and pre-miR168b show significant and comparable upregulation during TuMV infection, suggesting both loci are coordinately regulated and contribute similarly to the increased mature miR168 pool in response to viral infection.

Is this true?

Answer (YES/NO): NO